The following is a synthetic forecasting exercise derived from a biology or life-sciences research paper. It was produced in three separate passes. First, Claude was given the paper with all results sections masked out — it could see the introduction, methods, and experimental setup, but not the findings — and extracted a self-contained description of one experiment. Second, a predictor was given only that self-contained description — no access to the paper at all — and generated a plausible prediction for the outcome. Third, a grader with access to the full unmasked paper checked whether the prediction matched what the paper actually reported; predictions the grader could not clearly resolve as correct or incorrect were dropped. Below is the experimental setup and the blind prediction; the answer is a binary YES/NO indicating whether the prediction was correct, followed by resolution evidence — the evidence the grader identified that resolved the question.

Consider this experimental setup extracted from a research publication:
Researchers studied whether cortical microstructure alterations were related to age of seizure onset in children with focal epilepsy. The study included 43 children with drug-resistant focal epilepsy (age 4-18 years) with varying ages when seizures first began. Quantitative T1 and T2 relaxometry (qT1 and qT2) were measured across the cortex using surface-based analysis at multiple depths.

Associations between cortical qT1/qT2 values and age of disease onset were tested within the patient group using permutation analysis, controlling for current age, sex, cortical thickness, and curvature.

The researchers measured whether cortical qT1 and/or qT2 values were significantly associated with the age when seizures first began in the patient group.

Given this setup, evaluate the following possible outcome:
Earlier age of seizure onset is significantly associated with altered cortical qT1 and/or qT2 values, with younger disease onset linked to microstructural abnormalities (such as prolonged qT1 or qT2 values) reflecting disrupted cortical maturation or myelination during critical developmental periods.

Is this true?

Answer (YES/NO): NO